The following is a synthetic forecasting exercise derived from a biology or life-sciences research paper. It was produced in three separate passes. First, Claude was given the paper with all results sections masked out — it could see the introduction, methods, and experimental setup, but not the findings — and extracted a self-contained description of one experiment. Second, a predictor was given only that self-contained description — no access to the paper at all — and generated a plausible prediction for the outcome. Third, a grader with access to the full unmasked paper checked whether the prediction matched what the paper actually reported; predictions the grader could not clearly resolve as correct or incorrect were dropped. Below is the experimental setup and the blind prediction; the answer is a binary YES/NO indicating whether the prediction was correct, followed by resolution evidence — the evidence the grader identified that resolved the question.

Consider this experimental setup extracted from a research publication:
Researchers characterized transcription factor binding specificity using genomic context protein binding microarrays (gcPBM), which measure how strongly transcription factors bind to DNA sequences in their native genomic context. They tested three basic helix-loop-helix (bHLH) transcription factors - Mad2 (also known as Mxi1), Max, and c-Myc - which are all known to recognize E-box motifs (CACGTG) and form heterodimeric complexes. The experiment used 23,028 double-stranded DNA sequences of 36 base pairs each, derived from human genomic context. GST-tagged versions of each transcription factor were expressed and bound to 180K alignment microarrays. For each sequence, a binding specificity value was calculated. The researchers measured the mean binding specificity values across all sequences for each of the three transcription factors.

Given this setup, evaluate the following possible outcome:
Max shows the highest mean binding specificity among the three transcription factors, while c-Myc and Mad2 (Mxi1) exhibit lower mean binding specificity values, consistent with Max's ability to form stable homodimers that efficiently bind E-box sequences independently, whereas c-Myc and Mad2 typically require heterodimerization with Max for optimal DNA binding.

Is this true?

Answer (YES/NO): NO